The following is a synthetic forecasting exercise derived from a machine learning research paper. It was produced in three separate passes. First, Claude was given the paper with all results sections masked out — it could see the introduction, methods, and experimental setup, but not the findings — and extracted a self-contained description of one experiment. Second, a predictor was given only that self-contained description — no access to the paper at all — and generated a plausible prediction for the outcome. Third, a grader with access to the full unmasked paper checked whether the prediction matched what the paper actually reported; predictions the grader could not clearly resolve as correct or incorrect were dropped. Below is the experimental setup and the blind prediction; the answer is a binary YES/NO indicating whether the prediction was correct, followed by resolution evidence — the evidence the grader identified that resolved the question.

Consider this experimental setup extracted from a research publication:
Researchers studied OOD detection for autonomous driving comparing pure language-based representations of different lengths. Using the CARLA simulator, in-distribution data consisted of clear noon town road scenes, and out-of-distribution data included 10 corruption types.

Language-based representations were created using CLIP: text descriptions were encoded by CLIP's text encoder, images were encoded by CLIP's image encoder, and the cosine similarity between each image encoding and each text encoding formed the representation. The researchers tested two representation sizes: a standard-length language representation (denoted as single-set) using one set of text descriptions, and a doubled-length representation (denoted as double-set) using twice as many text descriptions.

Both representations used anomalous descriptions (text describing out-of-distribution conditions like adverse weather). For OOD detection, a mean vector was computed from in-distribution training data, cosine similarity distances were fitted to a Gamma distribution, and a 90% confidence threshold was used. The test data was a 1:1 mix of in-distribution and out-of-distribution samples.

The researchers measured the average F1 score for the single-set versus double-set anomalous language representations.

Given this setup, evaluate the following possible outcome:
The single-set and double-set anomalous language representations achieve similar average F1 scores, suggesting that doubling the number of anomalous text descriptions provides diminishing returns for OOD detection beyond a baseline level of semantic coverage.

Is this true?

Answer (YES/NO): NO